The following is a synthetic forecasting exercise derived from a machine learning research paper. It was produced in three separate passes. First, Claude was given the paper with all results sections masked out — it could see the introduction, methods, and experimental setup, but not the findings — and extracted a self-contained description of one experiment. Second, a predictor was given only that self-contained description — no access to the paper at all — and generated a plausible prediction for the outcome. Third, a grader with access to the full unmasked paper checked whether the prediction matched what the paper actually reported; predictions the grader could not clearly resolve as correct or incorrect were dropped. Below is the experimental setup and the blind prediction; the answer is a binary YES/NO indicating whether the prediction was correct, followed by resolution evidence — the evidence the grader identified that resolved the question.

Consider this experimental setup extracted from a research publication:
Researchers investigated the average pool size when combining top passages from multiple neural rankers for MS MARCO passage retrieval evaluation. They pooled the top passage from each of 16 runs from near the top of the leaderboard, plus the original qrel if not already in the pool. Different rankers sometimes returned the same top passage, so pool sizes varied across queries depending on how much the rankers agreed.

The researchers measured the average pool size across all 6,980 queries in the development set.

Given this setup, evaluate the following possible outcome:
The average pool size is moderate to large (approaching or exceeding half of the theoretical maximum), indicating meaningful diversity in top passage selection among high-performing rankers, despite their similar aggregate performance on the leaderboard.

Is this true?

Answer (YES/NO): NO